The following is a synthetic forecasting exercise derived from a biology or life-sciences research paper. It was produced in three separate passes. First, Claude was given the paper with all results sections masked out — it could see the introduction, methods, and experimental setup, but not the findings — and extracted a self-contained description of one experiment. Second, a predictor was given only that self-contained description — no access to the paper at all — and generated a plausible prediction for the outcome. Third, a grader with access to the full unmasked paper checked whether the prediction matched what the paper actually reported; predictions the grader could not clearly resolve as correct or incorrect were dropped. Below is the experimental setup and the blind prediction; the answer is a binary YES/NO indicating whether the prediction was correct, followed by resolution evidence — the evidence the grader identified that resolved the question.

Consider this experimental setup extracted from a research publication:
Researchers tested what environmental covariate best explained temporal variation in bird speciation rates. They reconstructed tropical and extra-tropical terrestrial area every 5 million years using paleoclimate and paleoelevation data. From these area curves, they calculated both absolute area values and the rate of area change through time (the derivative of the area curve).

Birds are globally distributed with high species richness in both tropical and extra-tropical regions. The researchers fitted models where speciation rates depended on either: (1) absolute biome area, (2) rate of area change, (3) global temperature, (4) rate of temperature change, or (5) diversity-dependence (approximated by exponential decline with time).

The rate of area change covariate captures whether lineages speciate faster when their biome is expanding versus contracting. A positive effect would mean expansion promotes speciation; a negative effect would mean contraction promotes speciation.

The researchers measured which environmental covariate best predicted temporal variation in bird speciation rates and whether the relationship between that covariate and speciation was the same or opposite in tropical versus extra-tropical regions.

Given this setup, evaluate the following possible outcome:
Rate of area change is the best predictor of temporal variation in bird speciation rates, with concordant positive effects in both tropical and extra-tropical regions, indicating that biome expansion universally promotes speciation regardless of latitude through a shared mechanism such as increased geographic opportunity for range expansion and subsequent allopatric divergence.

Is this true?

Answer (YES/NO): NO